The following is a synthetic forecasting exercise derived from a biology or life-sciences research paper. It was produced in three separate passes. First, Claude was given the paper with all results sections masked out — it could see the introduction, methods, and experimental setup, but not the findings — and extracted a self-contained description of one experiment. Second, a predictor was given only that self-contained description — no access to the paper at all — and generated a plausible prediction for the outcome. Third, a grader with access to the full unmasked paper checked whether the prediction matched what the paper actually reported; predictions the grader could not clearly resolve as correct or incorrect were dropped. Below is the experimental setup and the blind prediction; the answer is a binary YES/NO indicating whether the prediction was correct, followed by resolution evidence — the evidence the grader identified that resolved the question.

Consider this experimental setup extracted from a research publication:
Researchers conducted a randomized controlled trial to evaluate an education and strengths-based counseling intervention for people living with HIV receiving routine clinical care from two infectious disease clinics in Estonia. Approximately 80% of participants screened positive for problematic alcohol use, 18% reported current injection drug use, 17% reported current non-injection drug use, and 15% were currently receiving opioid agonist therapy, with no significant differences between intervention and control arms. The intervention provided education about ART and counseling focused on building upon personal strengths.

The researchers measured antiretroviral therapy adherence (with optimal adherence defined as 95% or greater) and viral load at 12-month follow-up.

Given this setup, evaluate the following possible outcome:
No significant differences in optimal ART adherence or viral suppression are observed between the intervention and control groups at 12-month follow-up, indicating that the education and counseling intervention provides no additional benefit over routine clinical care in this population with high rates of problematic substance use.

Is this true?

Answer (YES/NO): NO